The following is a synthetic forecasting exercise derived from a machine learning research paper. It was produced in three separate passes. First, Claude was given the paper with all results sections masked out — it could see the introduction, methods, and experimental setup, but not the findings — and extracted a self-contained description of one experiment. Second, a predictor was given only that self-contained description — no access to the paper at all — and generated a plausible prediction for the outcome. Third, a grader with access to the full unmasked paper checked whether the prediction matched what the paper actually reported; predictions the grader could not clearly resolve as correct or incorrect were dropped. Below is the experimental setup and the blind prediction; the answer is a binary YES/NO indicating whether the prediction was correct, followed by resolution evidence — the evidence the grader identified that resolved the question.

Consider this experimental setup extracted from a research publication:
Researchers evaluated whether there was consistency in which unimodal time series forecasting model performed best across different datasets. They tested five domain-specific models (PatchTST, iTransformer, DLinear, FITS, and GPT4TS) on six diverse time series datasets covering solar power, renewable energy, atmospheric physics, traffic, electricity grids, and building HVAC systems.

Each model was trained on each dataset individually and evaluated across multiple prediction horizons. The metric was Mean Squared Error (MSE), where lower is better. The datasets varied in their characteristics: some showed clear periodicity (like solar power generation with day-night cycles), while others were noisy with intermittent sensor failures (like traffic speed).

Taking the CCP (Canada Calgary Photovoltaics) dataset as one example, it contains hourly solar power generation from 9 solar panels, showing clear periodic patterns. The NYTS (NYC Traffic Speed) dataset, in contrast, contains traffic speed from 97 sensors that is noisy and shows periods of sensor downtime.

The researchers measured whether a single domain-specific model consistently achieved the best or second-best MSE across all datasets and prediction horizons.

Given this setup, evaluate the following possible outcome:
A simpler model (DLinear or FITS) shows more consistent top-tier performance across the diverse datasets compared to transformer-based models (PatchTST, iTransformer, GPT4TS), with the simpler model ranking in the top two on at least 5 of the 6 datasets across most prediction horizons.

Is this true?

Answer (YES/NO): NO